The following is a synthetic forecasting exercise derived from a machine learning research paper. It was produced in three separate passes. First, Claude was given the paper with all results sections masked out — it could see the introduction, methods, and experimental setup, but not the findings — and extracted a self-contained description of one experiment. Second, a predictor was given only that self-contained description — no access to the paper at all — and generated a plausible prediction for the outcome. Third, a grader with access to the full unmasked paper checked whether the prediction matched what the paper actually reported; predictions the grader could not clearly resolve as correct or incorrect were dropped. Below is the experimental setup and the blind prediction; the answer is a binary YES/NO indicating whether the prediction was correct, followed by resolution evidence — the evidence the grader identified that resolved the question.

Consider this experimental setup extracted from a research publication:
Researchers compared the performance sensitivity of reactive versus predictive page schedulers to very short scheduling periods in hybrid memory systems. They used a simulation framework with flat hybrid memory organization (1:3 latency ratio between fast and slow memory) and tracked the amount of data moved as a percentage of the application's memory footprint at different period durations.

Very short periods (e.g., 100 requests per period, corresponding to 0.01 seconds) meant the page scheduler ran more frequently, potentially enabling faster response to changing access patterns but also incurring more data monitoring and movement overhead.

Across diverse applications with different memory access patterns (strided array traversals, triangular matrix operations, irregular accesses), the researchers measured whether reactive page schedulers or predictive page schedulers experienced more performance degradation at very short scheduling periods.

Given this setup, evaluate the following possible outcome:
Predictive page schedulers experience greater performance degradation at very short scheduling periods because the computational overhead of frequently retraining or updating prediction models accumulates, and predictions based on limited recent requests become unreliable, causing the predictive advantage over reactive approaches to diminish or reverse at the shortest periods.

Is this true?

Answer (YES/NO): NO